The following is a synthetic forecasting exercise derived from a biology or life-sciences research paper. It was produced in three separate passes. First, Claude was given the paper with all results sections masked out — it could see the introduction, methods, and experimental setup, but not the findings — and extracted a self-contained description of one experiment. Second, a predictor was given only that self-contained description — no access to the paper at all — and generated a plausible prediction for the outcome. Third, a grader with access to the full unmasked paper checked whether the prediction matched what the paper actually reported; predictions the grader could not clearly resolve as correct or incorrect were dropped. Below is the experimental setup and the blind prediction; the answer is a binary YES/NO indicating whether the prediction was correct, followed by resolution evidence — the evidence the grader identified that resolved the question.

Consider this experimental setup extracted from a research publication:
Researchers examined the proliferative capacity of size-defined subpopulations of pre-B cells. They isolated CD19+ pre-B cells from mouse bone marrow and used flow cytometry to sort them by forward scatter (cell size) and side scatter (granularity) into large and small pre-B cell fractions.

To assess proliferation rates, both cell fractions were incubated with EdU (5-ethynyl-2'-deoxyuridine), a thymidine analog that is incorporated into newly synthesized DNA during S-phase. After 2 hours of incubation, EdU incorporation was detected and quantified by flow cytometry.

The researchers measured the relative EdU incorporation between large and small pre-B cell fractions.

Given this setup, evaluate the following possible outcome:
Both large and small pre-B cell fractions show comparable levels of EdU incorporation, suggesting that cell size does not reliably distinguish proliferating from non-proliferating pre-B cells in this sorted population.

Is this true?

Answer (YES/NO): NO